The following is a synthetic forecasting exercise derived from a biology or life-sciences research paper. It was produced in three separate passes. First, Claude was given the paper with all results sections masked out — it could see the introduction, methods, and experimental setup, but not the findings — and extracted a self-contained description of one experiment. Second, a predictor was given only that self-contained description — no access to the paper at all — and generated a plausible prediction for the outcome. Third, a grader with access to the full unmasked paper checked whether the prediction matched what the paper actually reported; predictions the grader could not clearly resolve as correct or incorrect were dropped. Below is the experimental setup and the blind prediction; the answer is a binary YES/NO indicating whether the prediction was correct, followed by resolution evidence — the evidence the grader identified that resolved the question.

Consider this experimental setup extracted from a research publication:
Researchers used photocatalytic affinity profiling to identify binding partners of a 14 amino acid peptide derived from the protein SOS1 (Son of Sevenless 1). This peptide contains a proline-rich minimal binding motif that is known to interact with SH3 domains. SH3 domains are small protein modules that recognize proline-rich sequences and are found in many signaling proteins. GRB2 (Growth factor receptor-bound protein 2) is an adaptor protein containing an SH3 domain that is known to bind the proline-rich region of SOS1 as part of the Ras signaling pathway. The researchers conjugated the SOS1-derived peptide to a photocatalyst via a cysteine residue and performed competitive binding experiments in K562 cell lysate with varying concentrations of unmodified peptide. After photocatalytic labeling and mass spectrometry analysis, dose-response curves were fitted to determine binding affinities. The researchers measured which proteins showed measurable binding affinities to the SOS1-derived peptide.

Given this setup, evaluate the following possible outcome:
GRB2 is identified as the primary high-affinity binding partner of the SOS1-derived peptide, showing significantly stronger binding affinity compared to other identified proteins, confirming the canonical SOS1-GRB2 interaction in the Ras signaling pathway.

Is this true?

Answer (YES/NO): NO